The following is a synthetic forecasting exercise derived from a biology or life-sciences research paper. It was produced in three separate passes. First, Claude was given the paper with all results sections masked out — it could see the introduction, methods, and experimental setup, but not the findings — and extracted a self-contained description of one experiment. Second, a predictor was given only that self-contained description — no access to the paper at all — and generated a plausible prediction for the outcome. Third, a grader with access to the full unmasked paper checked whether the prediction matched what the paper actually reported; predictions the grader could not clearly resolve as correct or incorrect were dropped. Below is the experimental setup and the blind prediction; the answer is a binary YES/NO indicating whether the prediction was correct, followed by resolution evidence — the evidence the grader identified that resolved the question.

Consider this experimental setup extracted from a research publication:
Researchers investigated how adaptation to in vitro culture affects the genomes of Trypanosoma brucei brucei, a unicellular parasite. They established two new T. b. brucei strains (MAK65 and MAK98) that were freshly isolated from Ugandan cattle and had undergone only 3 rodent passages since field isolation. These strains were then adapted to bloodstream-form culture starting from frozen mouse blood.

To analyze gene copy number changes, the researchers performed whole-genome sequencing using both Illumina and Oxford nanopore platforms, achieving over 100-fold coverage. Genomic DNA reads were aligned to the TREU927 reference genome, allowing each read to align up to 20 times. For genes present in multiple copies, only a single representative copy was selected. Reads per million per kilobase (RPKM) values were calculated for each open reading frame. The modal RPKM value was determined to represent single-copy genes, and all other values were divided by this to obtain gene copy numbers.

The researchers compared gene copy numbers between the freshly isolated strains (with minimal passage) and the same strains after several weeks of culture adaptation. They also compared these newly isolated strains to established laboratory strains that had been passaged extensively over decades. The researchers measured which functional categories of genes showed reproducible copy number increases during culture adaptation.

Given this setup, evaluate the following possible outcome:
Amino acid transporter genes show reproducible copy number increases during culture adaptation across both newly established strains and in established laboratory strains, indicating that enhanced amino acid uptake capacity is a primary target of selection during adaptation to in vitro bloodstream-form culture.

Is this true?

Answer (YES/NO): NO